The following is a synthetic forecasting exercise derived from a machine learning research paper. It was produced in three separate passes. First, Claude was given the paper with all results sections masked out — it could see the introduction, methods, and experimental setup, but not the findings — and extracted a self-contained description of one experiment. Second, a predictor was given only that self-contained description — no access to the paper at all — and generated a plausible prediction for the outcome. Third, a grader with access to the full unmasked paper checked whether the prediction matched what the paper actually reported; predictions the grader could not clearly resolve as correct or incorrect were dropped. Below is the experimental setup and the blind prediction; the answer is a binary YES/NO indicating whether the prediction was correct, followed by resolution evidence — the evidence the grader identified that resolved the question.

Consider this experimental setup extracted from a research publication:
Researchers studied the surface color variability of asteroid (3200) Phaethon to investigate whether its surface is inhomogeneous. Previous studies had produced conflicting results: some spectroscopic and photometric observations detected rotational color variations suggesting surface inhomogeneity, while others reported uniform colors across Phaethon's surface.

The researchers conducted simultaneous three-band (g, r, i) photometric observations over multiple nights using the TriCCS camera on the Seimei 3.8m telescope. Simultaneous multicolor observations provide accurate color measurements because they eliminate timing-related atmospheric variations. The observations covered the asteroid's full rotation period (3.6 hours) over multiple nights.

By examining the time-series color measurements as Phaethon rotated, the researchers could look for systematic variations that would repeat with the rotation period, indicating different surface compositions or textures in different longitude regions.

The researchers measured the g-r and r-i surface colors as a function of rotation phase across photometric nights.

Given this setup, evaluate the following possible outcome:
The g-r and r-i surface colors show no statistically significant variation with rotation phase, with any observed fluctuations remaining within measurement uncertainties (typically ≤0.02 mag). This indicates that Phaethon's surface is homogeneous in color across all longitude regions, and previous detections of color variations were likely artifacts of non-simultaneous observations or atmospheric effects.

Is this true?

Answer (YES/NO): NO